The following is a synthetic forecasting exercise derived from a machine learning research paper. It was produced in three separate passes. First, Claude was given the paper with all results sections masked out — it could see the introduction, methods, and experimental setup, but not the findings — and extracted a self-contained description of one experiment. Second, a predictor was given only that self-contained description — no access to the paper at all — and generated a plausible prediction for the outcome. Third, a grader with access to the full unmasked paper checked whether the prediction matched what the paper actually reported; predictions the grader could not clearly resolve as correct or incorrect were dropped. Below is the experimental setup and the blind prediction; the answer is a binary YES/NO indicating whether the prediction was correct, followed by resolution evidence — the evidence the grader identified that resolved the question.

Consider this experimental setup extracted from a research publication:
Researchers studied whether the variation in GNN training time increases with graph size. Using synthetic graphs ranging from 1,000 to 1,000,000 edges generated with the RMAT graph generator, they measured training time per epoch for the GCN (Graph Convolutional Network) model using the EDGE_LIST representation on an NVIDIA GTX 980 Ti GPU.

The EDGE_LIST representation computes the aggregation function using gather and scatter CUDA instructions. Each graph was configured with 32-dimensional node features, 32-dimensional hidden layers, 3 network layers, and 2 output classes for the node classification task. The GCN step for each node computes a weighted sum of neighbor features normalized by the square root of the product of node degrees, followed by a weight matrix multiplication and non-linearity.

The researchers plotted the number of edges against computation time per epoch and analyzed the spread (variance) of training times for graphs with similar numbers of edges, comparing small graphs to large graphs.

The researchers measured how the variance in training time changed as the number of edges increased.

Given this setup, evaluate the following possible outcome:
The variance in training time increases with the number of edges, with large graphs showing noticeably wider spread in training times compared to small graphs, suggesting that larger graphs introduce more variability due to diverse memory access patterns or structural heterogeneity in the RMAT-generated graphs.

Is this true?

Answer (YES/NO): YES